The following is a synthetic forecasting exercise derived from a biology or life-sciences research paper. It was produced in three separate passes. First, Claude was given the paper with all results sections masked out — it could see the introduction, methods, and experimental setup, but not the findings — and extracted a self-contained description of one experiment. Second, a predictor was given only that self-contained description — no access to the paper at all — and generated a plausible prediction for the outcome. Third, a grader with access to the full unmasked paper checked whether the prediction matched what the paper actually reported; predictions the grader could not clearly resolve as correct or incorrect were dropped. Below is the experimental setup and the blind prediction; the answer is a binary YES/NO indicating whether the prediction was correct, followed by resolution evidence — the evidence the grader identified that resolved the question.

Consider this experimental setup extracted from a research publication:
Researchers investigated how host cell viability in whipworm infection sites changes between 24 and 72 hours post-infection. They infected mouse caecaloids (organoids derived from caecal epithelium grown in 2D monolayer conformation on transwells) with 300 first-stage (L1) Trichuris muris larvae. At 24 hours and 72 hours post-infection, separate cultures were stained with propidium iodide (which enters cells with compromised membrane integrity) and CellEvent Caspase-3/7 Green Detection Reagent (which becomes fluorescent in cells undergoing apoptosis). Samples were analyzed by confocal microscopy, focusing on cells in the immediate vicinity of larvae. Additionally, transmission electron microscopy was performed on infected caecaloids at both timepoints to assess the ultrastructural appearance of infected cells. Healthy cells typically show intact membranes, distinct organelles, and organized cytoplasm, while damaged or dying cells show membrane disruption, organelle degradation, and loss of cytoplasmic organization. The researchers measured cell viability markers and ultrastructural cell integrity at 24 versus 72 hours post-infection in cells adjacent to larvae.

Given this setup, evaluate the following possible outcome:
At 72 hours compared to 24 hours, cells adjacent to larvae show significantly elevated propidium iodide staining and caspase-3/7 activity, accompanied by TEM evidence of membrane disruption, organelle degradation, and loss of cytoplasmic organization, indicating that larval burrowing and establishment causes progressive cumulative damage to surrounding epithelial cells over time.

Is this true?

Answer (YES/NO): NO